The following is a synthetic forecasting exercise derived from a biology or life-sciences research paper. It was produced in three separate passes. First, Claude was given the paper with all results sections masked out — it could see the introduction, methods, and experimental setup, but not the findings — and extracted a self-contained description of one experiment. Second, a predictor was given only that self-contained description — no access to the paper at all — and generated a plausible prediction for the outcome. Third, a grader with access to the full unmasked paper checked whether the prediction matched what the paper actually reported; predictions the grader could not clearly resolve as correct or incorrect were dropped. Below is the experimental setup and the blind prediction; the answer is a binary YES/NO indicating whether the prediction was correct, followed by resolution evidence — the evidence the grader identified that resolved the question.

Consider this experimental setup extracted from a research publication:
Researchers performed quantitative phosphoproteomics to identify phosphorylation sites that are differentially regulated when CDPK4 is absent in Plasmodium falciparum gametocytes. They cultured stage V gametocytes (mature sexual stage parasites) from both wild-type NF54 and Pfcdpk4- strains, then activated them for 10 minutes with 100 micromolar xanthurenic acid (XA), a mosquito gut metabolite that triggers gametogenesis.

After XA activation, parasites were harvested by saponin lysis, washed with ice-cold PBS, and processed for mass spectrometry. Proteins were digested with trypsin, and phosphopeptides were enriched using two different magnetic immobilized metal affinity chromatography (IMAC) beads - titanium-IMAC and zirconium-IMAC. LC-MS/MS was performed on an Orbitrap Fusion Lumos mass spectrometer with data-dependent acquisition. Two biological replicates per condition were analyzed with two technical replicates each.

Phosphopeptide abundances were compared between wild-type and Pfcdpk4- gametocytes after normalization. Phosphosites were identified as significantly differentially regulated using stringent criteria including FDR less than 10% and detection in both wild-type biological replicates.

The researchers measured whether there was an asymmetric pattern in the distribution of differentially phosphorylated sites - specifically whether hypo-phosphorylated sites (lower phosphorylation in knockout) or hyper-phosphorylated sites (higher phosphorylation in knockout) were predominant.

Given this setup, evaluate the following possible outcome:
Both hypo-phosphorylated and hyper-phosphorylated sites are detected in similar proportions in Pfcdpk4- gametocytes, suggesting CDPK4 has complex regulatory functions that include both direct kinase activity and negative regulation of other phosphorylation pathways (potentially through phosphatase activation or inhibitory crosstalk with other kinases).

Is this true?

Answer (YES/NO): NO